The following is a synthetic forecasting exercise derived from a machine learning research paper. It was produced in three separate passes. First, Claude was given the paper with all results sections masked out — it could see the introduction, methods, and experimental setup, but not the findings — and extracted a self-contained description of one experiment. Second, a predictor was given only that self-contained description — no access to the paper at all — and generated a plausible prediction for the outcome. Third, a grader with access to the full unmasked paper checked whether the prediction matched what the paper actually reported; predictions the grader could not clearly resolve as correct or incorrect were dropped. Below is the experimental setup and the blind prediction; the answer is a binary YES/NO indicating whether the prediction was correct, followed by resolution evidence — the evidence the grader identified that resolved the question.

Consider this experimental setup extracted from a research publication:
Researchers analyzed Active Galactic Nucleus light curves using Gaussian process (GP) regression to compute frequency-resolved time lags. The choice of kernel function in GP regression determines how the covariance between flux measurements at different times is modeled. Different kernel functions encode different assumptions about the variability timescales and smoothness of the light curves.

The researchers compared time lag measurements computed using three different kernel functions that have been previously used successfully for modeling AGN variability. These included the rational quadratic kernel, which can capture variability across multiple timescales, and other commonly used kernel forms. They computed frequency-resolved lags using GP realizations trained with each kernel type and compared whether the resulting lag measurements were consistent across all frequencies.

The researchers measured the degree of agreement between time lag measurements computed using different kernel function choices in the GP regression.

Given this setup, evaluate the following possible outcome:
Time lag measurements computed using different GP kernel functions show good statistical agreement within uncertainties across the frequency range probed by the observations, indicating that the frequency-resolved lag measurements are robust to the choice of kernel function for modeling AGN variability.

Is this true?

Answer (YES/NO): YES